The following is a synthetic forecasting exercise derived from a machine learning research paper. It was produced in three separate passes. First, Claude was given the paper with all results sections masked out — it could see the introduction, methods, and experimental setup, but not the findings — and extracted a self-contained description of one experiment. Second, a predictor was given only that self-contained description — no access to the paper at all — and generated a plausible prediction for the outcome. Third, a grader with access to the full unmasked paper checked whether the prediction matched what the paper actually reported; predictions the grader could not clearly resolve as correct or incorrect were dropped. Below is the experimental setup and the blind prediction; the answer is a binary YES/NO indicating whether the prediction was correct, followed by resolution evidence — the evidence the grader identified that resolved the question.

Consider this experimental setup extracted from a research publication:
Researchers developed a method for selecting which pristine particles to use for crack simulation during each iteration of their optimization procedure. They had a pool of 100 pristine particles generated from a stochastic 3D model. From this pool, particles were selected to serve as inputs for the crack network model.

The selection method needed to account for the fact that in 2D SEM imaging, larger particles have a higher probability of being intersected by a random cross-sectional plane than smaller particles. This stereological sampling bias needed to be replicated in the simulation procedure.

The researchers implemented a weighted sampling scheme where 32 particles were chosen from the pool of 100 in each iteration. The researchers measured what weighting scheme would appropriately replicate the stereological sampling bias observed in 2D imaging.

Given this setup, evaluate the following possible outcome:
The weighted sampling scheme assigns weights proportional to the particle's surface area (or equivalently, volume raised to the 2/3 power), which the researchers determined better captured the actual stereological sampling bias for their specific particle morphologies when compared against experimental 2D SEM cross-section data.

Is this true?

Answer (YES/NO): NO